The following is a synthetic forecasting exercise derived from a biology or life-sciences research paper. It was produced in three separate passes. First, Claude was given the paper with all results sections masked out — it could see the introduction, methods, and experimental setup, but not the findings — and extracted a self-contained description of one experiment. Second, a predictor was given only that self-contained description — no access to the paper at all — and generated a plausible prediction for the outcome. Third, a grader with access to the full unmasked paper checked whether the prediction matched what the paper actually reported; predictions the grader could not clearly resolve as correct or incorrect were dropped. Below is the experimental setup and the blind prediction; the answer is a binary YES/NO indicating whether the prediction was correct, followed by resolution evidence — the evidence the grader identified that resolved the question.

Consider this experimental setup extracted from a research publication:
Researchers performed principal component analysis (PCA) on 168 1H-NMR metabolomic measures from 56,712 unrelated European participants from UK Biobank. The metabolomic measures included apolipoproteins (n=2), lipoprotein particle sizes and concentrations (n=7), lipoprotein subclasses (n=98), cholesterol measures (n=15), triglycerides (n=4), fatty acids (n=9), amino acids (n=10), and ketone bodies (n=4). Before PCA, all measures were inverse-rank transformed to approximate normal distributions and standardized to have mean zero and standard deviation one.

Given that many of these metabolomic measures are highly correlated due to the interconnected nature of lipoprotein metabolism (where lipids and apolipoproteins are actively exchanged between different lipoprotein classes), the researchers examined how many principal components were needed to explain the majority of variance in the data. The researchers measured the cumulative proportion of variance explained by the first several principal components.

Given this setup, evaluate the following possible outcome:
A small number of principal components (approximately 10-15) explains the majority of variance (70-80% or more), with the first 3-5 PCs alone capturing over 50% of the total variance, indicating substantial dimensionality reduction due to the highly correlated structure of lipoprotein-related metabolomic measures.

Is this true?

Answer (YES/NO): YES